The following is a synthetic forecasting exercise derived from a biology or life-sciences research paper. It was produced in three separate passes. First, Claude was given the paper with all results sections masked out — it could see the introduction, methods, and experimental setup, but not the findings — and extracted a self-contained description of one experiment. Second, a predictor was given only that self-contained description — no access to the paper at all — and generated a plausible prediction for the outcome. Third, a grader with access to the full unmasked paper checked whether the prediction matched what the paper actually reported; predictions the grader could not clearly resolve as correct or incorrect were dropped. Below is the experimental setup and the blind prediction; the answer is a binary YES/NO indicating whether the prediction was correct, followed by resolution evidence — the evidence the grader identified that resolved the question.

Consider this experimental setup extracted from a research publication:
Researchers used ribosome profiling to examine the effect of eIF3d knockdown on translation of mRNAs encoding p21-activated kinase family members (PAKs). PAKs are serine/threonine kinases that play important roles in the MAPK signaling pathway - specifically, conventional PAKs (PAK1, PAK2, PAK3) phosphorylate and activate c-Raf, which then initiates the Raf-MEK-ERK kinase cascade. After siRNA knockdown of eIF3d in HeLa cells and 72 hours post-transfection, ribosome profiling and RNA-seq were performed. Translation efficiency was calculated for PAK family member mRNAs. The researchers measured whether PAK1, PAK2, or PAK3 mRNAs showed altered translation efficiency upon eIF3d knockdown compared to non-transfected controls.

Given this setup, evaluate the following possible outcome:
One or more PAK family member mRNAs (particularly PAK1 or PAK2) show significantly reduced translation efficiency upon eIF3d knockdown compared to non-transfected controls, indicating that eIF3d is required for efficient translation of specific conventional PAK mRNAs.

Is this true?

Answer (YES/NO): YES